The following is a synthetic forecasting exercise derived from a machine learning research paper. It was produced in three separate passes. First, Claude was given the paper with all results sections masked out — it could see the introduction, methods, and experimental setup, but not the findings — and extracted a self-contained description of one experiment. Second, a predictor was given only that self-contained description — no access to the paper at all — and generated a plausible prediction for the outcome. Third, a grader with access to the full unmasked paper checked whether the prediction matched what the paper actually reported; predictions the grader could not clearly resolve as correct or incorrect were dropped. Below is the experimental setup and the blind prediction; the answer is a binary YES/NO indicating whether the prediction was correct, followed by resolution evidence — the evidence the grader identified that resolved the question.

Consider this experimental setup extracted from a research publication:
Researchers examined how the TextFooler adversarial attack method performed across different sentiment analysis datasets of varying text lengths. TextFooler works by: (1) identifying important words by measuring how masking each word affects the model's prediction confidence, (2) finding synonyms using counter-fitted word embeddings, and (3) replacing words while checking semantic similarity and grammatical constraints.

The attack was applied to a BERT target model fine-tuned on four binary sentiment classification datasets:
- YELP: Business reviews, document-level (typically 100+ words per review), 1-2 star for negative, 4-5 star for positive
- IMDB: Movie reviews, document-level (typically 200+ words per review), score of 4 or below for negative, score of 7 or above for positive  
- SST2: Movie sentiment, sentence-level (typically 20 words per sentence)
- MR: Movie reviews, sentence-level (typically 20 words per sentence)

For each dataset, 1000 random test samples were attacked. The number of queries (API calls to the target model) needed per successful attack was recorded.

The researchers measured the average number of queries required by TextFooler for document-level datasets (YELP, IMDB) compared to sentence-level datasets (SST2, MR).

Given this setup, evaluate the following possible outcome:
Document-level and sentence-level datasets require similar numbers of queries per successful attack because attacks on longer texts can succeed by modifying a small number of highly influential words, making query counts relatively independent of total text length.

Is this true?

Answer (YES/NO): NO